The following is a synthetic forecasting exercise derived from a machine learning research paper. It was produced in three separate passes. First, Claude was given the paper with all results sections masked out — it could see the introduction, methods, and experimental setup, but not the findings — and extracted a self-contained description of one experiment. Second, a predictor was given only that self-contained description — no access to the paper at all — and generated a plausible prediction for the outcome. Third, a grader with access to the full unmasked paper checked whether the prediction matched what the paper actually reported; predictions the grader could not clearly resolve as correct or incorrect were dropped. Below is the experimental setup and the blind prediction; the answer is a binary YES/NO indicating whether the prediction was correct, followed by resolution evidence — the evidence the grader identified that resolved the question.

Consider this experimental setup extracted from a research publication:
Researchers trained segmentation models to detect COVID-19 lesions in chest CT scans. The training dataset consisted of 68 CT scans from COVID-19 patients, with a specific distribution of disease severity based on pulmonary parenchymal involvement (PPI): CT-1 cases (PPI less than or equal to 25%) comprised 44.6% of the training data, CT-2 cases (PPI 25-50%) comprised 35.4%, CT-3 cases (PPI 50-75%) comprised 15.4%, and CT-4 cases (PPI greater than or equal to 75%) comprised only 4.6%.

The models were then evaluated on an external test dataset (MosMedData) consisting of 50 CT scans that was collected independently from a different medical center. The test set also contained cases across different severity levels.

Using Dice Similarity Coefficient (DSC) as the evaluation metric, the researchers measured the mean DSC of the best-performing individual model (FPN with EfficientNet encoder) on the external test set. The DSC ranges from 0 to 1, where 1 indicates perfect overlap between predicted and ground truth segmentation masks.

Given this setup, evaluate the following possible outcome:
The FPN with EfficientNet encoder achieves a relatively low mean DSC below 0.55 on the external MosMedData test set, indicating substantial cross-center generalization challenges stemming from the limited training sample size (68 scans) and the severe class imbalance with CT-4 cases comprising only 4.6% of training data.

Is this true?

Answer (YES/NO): NO